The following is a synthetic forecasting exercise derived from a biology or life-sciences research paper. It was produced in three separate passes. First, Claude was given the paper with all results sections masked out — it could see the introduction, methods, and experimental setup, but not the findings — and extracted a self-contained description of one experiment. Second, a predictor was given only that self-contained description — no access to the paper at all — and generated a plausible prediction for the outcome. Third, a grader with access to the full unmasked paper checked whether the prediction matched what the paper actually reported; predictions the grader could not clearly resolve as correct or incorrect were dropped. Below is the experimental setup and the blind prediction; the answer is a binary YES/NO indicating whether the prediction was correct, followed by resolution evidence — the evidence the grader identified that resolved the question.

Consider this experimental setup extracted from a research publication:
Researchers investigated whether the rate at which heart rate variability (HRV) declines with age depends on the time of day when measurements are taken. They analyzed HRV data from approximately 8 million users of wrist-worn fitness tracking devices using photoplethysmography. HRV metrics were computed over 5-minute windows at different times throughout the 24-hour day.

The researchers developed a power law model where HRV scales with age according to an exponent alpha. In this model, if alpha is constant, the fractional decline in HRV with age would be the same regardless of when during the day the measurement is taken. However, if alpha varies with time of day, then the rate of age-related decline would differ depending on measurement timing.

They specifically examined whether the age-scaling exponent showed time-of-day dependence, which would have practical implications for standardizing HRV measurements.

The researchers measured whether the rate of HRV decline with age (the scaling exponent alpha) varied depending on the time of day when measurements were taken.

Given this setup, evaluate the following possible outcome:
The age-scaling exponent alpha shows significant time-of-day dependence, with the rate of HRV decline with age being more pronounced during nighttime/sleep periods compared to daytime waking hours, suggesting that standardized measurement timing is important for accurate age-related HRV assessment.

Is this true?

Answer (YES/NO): NO